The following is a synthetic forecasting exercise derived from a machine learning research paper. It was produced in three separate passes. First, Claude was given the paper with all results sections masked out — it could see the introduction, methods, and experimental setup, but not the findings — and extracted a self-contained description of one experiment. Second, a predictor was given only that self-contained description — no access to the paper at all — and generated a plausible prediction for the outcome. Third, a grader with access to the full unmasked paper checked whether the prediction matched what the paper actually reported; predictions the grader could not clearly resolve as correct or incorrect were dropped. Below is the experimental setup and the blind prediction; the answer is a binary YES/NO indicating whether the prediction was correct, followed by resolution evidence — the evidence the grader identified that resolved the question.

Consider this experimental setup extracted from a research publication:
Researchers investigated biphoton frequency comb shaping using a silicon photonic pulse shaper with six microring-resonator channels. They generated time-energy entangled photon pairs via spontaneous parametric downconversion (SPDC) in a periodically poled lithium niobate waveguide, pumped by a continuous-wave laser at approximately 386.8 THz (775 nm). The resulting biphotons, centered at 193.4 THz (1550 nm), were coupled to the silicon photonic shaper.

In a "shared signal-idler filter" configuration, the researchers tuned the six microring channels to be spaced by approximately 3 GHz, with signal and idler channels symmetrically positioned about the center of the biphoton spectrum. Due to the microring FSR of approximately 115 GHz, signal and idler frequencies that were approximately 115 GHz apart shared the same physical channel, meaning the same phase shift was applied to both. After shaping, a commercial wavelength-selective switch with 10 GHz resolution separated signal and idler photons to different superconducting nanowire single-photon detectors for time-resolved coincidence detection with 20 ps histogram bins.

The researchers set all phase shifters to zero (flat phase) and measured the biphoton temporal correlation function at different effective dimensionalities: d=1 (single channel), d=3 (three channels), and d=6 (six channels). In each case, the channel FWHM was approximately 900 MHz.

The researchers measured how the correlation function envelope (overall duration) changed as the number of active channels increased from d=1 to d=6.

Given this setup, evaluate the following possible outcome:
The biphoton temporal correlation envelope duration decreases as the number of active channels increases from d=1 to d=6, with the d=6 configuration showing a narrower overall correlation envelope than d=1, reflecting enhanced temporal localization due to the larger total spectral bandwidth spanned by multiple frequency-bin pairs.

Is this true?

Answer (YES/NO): NO